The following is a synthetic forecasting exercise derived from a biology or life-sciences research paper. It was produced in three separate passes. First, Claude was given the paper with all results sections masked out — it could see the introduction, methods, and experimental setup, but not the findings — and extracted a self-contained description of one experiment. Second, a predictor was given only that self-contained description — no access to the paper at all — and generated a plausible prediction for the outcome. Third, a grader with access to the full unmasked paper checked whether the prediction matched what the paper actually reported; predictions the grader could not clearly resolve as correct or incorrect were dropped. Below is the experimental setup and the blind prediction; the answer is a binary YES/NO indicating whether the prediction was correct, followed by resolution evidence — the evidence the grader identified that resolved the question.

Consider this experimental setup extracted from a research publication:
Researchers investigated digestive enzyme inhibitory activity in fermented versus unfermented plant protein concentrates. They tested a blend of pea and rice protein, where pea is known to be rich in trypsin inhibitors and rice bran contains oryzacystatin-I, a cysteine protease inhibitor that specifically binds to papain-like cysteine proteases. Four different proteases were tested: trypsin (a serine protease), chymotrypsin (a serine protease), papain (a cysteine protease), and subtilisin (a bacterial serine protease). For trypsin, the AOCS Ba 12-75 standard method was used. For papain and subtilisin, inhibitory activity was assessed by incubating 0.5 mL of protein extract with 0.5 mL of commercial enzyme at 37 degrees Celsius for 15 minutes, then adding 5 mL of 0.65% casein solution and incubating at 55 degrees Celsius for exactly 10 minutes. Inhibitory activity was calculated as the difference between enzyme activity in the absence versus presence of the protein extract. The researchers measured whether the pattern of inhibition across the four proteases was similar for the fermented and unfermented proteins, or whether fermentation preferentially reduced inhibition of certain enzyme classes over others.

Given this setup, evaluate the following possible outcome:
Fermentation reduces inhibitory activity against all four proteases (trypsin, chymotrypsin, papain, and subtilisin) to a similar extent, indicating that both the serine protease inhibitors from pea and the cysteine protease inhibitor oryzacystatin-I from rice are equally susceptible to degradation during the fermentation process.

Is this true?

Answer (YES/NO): NO